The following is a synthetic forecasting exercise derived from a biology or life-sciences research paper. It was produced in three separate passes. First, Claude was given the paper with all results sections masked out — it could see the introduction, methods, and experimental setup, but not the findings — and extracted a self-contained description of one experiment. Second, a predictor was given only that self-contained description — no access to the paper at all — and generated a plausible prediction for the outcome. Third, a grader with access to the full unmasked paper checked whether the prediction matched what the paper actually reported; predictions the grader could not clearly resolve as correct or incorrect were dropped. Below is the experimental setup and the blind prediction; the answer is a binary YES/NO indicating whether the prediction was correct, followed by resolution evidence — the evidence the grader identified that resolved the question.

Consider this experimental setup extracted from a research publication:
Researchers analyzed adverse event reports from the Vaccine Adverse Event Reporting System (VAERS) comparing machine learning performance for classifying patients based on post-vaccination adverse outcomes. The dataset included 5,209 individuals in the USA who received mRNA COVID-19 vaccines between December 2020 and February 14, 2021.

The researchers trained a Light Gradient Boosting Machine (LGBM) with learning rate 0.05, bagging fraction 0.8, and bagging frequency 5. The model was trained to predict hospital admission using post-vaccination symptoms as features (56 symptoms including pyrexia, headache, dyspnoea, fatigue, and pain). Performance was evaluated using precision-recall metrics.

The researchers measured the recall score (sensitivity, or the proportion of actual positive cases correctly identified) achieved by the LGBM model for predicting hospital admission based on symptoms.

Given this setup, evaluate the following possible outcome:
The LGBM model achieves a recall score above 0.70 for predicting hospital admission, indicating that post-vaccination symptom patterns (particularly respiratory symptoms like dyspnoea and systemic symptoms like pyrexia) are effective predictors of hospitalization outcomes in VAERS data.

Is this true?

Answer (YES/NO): YES